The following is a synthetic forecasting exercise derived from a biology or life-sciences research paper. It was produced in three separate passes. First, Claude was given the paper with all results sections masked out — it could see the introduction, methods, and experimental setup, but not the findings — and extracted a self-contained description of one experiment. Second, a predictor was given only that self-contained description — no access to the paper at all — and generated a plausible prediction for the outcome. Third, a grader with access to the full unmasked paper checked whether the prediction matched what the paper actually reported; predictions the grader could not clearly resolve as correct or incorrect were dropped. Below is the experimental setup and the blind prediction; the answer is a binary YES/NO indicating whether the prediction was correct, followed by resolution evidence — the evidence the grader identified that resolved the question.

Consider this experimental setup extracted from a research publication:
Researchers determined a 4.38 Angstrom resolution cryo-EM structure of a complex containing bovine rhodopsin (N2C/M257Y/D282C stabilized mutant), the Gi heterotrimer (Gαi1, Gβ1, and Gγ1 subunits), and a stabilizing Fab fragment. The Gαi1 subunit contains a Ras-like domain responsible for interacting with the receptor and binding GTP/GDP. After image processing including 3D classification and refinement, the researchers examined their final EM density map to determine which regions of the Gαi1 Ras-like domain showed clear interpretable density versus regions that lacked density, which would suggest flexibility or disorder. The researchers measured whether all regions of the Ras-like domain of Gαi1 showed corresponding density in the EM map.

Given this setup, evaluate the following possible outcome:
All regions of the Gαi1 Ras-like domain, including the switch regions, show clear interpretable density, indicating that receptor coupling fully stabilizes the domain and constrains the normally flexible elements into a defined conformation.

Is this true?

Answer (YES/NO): NO